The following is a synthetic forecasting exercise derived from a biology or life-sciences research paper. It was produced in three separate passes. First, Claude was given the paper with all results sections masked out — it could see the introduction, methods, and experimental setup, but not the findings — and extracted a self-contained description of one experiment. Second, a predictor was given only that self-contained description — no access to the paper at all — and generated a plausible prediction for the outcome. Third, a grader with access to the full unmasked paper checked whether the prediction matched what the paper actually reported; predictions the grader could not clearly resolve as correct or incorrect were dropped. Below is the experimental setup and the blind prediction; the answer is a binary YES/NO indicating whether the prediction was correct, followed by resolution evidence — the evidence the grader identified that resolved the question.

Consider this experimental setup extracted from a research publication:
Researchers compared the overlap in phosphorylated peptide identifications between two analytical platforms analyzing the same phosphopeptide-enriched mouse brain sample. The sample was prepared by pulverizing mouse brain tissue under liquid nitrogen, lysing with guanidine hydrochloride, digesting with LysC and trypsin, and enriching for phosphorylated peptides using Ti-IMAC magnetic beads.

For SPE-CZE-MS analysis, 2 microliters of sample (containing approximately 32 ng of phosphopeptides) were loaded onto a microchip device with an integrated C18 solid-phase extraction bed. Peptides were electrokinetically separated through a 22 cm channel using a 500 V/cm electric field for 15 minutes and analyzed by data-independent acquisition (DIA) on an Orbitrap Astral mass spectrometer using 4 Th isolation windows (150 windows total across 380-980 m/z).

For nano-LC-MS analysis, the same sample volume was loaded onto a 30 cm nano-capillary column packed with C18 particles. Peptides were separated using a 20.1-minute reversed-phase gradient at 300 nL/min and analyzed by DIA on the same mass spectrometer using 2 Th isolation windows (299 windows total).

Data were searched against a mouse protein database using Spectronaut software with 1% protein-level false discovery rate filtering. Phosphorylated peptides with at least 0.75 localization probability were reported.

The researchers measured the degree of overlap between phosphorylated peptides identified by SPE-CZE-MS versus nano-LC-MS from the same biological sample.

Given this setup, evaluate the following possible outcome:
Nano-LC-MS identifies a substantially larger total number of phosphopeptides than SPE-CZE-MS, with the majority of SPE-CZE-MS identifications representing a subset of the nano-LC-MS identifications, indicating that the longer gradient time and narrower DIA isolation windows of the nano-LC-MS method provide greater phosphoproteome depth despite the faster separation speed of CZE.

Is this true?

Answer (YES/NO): NO